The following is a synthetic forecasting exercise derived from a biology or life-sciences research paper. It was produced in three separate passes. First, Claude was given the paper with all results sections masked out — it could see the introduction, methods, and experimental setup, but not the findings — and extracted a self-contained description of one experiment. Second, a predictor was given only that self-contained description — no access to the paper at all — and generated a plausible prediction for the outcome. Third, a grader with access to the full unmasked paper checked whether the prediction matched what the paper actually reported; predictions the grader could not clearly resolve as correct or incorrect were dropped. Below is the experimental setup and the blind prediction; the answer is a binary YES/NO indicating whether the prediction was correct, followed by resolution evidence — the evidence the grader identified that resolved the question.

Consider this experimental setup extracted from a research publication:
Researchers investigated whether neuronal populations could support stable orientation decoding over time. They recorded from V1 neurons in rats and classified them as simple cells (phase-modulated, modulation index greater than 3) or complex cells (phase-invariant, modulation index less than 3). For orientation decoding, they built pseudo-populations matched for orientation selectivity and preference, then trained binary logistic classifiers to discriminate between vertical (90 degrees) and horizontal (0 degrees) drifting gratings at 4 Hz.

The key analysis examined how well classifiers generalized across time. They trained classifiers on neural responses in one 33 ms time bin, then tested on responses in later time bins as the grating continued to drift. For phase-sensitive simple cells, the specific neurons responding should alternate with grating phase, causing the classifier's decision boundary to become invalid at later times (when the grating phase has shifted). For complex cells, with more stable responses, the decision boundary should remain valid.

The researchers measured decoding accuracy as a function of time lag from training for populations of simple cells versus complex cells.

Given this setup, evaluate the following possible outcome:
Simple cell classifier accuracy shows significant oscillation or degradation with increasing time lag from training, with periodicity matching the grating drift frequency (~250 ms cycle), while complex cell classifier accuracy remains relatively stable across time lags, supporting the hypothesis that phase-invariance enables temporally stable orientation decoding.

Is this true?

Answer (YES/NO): YES